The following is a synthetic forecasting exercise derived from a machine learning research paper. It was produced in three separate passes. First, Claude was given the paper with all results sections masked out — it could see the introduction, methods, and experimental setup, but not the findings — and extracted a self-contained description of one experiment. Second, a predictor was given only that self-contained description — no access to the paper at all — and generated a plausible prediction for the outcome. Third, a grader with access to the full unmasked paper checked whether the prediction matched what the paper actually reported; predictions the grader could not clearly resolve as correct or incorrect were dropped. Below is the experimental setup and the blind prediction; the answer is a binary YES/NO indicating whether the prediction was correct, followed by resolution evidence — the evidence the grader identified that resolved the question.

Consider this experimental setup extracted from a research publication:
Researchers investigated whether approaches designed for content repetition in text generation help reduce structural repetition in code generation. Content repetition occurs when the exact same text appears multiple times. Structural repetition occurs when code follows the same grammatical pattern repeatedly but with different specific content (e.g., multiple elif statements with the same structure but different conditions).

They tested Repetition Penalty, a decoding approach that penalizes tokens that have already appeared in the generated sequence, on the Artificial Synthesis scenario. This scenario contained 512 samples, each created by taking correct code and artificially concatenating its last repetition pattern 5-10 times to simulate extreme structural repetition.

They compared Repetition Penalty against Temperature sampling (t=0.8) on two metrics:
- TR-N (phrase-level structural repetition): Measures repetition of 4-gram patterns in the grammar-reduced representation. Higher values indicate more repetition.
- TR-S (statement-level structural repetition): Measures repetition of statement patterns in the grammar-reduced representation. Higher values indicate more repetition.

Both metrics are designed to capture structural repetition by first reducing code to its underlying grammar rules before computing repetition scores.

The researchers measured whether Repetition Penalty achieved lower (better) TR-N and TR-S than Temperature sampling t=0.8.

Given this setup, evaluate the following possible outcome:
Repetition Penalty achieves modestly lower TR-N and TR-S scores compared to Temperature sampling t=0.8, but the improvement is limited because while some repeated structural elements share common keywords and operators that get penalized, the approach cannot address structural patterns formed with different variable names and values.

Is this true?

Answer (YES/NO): NO